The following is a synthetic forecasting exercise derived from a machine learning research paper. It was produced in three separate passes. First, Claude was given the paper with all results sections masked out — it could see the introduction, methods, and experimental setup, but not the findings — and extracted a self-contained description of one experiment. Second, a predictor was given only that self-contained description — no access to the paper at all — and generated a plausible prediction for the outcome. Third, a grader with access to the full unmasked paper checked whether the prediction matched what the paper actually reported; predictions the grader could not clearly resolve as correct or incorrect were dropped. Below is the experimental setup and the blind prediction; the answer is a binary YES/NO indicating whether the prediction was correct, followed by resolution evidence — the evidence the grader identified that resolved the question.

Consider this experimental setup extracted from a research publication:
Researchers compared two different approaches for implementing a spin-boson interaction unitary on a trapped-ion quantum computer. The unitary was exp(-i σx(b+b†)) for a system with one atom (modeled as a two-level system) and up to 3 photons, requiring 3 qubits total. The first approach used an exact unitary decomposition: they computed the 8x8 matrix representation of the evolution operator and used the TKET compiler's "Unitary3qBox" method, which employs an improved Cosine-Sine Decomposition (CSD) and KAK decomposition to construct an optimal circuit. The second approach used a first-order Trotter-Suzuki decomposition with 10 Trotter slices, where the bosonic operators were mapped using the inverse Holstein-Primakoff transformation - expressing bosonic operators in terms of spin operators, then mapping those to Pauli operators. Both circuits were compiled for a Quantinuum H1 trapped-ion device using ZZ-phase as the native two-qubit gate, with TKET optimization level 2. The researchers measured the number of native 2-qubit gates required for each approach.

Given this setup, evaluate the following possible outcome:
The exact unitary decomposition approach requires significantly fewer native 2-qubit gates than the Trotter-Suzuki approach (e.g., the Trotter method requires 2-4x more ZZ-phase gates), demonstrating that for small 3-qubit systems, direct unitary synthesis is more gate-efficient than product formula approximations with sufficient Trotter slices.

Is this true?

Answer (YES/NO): NO